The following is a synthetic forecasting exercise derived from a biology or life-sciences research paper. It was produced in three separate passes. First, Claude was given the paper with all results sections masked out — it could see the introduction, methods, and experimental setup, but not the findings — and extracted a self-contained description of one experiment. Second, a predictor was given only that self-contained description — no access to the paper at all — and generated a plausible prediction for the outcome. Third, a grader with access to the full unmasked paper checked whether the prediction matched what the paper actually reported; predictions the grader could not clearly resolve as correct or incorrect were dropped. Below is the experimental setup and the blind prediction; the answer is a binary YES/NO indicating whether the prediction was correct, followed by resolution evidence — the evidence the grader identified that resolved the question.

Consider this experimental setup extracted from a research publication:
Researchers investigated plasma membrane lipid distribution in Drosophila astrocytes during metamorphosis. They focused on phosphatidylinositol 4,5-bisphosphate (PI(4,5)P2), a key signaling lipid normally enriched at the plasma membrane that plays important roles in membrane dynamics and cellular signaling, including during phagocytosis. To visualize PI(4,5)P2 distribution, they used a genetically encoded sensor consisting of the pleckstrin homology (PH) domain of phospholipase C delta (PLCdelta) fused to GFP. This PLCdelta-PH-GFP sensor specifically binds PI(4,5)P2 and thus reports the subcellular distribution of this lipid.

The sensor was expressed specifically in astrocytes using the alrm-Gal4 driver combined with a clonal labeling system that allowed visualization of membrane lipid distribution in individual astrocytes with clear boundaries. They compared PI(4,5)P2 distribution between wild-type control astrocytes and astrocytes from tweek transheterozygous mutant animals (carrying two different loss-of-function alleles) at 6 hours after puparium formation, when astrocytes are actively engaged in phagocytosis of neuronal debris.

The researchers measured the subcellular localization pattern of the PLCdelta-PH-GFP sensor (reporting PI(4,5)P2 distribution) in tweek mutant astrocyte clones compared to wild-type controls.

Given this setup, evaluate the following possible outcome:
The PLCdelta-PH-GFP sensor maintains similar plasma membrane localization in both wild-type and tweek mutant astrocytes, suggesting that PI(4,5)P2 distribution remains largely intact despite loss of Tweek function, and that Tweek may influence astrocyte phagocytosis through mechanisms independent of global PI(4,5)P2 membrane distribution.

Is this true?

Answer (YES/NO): NO